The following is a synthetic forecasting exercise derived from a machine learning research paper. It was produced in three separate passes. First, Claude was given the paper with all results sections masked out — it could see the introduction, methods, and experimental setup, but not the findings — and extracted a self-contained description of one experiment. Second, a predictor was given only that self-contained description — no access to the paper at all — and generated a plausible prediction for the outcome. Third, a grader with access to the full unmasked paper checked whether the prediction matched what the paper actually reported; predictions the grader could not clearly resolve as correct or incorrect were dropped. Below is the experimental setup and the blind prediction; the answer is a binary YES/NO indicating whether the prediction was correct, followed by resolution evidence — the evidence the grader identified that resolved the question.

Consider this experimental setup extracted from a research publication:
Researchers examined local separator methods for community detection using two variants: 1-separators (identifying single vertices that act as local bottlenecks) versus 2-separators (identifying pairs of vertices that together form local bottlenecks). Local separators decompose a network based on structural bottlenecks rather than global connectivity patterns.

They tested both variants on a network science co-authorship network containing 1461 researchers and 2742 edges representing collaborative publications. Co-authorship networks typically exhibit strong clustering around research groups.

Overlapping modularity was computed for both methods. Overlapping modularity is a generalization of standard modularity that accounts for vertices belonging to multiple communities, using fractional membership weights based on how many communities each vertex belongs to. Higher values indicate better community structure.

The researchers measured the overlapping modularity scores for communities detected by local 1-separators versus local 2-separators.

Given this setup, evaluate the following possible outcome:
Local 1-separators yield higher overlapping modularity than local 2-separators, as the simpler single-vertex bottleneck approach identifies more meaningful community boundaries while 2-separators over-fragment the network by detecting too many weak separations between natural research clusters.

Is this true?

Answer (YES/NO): YES